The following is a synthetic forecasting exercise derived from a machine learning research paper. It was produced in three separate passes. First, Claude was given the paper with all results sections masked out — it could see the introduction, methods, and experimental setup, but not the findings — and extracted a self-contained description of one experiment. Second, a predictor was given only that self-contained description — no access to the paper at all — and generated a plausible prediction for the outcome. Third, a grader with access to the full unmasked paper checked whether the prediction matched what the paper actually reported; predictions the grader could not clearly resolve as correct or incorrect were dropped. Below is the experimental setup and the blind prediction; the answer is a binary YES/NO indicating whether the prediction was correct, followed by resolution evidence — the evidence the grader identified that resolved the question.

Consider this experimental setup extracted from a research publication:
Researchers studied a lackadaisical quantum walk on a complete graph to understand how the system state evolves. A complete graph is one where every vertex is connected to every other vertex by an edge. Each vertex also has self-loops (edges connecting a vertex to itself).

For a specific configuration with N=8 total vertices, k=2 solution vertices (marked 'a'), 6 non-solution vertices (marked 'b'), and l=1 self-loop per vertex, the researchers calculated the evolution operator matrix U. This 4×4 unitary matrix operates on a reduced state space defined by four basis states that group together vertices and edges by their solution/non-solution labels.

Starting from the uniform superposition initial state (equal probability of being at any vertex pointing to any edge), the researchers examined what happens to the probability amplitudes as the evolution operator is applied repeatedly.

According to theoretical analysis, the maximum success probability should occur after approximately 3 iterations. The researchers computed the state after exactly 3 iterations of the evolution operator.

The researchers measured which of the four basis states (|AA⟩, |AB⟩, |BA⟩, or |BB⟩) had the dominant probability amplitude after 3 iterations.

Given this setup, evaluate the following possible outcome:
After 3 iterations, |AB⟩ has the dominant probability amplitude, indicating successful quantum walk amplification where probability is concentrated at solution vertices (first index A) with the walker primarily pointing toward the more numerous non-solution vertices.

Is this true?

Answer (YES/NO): NO